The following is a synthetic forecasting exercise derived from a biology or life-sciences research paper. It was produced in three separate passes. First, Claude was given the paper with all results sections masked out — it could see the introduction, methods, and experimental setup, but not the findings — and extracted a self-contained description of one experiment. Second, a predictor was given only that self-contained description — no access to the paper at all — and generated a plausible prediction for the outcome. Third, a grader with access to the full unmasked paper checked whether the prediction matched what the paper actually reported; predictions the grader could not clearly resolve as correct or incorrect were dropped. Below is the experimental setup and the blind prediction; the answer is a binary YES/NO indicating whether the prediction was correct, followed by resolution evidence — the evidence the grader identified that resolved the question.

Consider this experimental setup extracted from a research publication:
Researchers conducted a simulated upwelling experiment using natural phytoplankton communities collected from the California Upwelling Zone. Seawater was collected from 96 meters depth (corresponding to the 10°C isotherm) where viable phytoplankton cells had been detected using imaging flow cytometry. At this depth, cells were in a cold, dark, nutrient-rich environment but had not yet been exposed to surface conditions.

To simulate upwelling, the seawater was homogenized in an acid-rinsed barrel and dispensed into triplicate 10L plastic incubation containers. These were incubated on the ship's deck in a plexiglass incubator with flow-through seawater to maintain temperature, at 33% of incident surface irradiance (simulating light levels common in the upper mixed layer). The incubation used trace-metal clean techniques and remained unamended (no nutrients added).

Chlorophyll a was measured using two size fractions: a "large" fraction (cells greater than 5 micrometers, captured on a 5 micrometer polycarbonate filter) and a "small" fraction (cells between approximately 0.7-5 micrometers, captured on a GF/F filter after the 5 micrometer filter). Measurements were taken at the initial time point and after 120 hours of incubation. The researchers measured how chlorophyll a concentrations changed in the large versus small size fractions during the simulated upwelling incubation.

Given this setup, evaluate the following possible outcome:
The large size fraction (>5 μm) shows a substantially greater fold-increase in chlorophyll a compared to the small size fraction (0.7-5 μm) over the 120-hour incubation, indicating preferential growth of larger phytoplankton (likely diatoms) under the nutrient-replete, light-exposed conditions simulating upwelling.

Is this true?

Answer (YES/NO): YES